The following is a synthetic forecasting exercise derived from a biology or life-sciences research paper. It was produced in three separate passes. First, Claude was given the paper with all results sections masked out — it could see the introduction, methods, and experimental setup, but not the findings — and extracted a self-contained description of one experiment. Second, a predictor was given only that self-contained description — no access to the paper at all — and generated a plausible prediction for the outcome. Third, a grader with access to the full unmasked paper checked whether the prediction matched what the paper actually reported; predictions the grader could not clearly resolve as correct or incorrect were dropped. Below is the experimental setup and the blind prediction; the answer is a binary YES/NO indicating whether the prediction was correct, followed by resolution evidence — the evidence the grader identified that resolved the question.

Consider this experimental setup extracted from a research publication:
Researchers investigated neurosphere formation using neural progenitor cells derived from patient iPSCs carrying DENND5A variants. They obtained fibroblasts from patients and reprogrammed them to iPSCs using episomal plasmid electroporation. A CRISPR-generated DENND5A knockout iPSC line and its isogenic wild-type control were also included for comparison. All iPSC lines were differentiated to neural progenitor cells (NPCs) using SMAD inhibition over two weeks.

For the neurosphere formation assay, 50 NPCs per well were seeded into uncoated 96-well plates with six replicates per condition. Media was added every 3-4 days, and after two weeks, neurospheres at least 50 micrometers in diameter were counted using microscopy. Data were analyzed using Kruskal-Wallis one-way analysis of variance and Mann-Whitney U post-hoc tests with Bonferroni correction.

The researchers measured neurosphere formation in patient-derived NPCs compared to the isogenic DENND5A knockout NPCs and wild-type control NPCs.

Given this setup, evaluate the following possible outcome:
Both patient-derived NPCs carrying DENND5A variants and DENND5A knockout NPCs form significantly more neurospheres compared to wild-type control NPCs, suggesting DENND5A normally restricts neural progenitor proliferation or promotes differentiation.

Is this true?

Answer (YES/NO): NO